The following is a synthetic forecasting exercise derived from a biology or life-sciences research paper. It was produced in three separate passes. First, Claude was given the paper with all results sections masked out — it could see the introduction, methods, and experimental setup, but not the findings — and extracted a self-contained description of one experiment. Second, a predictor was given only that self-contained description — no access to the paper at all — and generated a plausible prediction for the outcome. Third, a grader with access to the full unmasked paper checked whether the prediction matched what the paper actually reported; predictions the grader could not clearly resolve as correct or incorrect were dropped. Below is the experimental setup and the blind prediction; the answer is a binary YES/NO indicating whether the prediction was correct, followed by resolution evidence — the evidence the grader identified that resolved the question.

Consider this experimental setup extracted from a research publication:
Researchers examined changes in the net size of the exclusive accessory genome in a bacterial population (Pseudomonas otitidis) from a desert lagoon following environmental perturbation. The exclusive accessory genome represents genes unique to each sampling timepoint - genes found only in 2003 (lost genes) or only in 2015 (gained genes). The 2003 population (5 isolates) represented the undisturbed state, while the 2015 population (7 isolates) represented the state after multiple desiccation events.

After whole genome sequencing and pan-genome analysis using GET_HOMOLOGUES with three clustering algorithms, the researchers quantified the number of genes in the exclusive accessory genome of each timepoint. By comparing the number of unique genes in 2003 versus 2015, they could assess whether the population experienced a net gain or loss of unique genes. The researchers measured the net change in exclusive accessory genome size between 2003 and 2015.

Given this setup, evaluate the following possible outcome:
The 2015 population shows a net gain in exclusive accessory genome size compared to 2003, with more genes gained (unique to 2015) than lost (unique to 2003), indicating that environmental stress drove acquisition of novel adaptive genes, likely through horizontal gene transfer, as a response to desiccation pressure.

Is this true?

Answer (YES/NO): NO